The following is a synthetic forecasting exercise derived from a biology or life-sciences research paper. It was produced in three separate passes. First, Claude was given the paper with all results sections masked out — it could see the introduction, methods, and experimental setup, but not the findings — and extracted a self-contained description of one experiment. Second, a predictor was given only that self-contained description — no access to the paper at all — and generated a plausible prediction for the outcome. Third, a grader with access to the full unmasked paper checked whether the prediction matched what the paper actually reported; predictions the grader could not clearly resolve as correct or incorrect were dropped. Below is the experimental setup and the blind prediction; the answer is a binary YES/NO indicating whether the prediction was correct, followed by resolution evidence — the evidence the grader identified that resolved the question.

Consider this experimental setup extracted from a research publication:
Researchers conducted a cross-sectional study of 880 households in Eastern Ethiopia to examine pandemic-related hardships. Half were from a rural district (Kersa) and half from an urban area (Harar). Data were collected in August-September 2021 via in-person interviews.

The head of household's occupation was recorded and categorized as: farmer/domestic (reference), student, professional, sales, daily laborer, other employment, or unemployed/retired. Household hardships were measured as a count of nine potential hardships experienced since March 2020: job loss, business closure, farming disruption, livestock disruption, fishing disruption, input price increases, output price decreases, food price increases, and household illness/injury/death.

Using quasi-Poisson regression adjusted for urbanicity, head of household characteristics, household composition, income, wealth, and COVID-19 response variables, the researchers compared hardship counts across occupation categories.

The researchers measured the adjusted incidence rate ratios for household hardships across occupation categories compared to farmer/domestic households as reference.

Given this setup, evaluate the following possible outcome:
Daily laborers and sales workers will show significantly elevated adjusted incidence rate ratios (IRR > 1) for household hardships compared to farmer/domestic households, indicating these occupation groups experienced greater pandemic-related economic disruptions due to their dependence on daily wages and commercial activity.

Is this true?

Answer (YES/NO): NO